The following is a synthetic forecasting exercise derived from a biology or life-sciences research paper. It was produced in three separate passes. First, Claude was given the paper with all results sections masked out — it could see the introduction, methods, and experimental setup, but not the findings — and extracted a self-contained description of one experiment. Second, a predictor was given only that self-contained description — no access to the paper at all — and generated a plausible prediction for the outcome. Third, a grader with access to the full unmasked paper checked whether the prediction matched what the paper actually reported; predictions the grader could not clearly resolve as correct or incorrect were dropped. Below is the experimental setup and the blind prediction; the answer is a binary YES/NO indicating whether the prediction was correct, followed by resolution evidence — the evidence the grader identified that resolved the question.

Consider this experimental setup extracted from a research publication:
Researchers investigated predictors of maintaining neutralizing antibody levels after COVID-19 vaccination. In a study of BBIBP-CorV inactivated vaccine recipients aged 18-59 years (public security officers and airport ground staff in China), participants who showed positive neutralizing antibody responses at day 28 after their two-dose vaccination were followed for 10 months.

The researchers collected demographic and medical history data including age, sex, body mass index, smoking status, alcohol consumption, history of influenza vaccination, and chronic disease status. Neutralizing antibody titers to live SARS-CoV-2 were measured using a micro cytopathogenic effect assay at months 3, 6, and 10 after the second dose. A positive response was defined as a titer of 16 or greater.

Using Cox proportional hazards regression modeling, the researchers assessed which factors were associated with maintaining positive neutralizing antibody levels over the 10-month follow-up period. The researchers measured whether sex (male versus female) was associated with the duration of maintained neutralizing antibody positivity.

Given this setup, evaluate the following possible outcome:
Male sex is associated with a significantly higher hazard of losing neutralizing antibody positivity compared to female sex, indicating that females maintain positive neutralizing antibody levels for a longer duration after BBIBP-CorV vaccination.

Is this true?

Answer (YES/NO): YES